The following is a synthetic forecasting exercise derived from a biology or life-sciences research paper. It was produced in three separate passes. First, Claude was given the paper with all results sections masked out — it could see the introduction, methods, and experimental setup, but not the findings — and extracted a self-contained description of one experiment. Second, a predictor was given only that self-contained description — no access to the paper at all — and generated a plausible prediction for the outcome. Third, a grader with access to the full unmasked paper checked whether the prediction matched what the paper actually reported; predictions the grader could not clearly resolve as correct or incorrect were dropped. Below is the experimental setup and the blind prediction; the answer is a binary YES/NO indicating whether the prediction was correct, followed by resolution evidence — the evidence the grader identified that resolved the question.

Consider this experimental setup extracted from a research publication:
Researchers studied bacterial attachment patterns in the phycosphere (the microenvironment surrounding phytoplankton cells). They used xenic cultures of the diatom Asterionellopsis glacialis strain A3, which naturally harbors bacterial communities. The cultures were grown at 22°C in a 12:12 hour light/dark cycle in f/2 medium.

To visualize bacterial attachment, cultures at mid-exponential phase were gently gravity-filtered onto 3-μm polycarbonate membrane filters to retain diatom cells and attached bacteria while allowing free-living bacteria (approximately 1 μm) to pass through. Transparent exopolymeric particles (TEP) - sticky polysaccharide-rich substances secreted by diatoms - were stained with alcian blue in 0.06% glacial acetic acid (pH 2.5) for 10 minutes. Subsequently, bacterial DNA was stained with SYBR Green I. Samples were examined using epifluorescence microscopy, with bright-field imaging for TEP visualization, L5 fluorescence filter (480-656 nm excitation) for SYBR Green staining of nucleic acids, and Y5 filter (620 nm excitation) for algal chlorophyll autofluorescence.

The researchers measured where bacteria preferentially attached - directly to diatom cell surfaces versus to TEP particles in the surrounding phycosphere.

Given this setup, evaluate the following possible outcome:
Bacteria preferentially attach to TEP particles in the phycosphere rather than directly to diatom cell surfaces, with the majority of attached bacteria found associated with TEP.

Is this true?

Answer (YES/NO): YES